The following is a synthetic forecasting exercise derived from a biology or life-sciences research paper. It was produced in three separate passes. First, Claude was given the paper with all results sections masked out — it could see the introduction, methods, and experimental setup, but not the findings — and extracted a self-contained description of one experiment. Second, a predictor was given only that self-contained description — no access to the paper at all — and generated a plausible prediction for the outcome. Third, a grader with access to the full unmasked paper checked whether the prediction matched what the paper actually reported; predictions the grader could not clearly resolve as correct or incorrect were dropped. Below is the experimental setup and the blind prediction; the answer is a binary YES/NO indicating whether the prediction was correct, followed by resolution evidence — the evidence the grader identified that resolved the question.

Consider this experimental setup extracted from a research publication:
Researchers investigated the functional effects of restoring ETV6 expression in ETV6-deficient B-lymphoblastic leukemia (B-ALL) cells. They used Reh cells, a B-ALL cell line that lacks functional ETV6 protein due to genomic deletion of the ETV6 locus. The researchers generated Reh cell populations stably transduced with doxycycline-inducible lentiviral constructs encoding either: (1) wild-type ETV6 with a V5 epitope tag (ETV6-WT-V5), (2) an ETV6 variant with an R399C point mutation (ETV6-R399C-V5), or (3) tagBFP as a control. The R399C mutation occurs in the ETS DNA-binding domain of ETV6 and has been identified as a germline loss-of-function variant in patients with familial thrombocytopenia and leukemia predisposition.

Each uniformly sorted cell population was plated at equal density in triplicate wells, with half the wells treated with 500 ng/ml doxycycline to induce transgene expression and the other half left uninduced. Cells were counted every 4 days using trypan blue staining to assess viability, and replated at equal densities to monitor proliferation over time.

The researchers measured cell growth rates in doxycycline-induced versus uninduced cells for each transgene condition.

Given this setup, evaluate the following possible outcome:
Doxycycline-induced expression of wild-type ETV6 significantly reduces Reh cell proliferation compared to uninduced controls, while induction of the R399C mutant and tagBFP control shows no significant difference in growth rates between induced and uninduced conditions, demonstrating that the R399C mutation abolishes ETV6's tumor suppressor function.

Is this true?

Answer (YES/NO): YES